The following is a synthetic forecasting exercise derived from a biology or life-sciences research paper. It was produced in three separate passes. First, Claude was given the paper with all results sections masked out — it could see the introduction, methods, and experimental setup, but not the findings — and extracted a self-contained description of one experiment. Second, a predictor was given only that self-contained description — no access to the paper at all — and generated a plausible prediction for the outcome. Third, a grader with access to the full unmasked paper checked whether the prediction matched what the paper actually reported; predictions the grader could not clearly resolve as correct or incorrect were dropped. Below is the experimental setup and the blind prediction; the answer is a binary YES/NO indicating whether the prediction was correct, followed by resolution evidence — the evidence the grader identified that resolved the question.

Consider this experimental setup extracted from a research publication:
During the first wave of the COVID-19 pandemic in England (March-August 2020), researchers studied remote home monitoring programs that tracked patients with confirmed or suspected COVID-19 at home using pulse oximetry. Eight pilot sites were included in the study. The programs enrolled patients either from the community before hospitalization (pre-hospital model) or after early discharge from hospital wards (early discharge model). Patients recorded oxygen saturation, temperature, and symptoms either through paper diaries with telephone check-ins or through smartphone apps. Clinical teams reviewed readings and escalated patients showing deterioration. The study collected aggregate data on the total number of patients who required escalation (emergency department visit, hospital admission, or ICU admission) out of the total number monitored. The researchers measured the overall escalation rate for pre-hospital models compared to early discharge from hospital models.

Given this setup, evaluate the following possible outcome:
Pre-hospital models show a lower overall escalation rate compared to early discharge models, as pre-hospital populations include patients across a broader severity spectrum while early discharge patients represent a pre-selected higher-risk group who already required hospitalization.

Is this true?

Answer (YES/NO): YES